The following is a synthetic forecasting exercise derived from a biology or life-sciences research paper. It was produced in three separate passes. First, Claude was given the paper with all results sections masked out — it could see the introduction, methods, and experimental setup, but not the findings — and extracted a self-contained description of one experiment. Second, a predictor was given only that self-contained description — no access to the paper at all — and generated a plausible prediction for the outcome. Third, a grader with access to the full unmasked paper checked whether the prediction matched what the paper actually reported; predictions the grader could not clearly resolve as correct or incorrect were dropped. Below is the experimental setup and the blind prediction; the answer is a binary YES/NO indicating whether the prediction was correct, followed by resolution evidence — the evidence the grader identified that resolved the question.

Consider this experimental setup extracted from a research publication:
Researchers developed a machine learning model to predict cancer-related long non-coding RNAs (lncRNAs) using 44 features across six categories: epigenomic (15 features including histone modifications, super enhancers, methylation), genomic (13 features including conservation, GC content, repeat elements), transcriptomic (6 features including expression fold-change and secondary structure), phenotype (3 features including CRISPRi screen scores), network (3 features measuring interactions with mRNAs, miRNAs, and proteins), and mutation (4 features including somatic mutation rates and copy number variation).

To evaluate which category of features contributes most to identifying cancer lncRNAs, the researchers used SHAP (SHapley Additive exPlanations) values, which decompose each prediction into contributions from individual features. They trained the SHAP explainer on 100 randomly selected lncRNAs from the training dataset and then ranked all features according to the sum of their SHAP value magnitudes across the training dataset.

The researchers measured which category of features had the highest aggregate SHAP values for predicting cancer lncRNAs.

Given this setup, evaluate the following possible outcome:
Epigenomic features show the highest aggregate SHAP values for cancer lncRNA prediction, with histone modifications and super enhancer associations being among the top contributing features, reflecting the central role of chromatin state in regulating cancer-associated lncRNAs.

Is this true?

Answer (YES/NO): NO